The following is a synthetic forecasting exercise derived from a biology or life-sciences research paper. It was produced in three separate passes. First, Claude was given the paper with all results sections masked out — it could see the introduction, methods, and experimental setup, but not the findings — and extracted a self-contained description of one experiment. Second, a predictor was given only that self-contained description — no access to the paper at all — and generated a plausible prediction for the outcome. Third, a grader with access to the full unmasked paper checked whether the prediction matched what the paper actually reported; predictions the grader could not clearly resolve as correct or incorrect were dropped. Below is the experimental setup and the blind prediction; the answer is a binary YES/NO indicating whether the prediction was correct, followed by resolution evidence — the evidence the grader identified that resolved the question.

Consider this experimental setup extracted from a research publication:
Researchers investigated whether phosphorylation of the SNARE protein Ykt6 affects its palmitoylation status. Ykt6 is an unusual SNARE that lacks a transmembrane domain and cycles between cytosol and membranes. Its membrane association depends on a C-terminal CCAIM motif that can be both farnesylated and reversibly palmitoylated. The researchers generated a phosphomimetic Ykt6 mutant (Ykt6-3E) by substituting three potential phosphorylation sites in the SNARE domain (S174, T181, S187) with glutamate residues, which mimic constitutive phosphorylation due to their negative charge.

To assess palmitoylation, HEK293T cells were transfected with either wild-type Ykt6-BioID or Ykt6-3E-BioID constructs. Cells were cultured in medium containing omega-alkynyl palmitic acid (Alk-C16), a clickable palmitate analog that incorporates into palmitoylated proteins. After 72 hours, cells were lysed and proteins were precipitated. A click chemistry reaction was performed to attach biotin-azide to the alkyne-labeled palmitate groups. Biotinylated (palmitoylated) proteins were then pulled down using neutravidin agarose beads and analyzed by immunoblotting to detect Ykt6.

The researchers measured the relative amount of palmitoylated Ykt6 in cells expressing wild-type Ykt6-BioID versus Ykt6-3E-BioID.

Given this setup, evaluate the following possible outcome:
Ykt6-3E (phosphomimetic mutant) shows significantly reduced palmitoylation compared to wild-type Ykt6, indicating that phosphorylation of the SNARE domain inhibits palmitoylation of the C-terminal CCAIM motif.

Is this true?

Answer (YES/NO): NO